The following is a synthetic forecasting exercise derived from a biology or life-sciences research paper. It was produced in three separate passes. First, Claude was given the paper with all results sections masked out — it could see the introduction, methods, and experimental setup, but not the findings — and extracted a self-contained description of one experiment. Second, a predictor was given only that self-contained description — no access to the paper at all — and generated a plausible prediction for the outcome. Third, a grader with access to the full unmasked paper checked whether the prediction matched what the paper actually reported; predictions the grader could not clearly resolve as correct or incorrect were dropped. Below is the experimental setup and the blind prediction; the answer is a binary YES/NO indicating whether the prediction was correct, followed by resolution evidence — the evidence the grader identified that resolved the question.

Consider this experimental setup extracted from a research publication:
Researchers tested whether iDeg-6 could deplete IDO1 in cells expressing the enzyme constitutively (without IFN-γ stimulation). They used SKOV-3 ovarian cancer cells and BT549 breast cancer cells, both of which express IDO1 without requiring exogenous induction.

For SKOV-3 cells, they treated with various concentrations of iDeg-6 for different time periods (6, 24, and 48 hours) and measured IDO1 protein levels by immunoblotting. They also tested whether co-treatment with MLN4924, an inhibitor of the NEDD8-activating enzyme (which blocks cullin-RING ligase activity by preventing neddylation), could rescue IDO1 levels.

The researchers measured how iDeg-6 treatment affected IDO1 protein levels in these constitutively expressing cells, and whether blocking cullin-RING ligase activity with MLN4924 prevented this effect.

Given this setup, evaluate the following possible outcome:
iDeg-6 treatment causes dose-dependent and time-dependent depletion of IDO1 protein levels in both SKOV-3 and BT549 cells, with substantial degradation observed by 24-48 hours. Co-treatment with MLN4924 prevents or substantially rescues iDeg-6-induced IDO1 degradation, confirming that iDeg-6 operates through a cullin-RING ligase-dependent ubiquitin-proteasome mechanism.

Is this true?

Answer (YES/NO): YES